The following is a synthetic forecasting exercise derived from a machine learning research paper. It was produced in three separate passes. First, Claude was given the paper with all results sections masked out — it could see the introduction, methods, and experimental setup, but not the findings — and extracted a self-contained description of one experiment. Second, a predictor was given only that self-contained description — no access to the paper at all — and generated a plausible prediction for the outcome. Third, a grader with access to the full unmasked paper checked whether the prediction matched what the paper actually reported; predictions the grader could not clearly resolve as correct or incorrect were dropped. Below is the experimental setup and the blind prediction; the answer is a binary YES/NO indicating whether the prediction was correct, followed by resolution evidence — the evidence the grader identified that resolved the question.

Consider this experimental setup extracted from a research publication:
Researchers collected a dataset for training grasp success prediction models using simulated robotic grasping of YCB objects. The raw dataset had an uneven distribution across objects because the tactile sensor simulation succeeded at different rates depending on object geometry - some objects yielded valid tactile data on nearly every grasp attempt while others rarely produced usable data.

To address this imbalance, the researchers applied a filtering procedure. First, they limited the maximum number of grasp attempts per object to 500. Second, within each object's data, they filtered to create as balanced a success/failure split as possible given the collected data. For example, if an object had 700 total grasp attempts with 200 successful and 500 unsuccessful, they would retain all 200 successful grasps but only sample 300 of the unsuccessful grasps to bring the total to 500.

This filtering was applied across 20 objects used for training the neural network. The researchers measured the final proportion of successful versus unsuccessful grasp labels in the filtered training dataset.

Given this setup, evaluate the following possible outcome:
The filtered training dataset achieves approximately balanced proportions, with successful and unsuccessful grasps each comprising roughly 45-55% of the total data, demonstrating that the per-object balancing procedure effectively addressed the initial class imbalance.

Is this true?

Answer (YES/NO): NO